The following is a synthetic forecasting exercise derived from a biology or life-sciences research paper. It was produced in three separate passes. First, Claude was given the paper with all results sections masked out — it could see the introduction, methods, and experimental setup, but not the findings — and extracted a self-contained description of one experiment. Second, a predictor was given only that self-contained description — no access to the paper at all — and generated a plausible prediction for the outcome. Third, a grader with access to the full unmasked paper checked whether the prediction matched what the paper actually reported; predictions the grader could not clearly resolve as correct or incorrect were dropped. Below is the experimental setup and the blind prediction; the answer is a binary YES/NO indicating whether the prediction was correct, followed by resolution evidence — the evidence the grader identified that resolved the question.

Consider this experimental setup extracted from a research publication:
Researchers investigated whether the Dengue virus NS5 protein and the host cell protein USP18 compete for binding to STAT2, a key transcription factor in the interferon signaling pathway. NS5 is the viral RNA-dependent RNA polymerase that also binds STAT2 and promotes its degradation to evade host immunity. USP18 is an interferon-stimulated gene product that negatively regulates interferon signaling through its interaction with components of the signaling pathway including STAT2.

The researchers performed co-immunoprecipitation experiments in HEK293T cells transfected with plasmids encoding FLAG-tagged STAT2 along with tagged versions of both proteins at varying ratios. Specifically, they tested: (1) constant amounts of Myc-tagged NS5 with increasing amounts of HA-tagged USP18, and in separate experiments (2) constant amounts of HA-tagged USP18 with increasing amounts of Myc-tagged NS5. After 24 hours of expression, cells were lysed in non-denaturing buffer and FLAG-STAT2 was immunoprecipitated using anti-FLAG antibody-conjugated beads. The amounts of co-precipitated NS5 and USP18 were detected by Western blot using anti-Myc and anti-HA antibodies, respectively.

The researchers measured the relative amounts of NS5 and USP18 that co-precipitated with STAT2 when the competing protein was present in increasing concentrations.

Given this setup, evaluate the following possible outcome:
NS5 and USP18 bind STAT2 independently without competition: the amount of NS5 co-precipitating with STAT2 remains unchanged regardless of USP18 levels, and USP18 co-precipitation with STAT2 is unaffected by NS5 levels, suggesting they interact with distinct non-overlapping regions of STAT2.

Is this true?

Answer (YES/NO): NO